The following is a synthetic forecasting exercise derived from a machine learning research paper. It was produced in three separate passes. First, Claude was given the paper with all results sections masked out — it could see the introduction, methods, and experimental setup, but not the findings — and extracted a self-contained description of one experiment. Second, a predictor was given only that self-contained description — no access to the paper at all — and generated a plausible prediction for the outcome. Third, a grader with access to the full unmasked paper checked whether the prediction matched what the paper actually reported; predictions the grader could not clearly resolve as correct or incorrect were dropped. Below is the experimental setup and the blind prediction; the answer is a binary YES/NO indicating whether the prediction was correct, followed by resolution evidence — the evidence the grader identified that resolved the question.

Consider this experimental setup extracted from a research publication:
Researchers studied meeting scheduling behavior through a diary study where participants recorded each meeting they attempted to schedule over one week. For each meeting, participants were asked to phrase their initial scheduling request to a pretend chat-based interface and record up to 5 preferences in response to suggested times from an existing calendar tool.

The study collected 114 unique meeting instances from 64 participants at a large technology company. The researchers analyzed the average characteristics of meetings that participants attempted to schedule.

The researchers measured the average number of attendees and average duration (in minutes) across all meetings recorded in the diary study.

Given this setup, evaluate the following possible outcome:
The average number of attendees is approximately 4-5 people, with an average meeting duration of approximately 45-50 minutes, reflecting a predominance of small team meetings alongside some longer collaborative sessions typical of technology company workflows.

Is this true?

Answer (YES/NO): NO